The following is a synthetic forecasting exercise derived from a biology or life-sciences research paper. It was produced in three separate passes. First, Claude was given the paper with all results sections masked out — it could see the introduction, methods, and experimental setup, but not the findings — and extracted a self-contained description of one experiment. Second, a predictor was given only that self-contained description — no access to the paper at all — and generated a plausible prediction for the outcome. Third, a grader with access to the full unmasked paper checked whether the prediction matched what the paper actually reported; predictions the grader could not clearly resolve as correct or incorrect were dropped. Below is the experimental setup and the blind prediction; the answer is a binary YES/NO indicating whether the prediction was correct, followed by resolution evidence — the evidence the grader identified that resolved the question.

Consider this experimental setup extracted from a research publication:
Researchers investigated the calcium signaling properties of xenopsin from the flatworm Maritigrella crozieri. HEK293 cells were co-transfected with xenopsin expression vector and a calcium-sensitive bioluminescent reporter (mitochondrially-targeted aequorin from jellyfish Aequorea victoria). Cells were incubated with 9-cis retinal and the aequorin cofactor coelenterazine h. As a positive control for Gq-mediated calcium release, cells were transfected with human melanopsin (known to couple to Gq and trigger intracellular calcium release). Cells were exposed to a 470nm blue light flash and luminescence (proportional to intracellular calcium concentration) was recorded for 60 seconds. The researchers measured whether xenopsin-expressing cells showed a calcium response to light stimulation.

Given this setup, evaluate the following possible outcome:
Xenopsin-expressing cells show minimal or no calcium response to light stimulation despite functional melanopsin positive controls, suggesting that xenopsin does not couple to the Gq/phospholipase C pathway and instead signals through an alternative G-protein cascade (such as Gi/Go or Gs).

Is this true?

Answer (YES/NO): NO